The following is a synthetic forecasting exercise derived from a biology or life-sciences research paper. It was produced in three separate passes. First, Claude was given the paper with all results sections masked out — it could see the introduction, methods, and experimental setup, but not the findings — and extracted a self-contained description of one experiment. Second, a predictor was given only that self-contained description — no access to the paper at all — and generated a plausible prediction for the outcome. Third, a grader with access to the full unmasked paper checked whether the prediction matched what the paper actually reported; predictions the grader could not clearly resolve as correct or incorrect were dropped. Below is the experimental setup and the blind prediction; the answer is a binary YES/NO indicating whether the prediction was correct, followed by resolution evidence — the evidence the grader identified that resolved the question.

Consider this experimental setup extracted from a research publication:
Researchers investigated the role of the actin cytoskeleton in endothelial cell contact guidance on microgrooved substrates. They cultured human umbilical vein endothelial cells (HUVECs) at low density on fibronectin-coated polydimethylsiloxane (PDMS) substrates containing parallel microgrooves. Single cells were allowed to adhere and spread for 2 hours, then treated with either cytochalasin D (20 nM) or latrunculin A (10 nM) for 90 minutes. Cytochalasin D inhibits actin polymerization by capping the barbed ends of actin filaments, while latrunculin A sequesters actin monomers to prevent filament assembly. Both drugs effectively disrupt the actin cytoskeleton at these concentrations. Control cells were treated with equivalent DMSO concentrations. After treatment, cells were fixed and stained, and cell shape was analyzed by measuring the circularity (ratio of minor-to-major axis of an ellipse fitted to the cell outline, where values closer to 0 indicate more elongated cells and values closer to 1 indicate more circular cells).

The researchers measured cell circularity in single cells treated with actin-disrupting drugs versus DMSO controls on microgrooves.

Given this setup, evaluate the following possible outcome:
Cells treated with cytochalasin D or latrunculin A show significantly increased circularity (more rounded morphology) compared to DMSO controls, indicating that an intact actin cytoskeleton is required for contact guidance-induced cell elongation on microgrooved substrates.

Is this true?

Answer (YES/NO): NO